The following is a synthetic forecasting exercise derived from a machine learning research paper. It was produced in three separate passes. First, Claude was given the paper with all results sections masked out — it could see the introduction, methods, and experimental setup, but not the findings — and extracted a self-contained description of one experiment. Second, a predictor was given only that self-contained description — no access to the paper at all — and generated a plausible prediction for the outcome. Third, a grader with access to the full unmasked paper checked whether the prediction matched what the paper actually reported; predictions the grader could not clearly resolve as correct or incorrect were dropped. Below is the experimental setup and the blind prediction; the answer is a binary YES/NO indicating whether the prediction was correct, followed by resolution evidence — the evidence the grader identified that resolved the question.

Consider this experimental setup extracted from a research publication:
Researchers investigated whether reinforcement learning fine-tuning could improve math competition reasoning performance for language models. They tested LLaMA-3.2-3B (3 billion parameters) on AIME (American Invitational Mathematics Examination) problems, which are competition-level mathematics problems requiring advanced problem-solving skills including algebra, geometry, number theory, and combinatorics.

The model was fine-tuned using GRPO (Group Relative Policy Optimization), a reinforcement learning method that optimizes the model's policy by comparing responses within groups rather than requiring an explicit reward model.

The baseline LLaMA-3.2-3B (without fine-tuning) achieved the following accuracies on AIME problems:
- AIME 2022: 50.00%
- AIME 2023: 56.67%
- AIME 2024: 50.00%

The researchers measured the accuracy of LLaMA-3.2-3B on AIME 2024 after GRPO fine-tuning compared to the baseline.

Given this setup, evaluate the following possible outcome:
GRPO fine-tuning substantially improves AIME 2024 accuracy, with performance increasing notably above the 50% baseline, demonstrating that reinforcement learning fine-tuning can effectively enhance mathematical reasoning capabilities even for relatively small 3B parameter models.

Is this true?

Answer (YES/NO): YES